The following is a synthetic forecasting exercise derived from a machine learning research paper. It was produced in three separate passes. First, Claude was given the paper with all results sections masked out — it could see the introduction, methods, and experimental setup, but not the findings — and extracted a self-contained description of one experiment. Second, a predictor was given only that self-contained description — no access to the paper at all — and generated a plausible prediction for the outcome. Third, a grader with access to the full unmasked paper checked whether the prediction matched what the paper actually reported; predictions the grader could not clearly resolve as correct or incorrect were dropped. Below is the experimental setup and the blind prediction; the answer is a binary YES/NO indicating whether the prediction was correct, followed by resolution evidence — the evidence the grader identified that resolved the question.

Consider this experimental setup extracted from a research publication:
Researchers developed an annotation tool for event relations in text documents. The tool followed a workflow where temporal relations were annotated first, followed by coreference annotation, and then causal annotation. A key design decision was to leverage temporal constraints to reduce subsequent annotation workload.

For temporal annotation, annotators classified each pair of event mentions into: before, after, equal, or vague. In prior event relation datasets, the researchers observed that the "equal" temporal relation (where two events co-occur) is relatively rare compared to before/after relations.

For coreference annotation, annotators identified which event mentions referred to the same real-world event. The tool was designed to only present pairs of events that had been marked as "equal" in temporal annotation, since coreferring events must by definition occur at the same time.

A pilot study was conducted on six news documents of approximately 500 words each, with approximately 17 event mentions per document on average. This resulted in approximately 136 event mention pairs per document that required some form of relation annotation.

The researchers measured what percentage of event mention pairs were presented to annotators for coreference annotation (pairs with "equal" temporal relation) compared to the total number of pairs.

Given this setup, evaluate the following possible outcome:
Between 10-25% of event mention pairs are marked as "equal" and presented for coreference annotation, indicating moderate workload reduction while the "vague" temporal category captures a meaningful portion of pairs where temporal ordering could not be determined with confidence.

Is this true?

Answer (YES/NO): NO